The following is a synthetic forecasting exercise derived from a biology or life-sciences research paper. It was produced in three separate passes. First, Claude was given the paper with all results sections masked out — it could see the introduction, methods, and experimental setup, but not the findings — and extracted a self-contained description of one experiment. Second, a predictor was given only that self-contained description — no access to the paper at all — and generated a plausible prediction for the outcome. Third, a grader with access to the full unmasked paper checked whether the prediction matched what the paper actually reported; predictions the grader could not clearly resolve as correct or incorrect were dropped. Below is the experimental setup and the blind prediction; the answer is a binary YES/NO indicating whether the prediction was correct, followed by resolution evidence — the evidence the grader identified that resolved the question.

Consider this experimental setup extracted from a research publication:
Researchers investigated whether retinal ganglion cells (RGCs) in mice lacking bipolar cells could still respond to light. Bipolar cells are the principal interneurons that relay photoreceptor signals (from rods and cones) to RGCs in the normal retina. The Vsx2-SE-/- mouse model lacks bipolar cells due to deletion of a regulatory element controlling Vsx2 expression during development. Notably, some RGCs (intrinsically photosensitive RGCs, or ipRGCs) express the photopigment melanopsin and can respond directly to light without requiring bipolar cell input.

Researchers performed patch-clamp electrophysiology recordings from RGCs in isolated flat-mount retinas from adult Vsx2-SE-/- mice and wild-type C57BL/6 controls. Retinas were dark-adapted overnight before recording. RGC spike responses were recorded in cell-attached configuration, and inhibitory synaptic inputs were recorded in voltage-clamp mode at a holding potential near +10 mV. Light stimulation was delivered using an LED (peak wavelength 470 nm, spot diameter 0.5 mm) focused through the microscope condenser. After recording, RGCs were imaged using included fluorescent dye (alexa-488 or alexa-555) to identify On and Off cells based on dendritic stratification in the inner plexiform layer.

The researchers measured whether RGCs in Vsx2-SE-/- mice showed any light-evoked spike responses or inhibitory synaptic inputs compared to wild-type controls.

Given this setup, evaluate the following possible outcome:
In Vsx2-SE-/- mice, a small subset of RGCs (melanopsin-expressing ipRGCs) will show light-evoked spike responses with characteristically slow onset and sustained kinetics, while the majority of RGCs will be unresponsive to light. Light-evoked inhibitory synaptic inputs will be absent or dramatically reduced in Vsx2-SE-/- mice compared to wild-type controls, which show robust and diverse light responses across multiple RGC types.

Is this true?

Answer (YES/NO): NO